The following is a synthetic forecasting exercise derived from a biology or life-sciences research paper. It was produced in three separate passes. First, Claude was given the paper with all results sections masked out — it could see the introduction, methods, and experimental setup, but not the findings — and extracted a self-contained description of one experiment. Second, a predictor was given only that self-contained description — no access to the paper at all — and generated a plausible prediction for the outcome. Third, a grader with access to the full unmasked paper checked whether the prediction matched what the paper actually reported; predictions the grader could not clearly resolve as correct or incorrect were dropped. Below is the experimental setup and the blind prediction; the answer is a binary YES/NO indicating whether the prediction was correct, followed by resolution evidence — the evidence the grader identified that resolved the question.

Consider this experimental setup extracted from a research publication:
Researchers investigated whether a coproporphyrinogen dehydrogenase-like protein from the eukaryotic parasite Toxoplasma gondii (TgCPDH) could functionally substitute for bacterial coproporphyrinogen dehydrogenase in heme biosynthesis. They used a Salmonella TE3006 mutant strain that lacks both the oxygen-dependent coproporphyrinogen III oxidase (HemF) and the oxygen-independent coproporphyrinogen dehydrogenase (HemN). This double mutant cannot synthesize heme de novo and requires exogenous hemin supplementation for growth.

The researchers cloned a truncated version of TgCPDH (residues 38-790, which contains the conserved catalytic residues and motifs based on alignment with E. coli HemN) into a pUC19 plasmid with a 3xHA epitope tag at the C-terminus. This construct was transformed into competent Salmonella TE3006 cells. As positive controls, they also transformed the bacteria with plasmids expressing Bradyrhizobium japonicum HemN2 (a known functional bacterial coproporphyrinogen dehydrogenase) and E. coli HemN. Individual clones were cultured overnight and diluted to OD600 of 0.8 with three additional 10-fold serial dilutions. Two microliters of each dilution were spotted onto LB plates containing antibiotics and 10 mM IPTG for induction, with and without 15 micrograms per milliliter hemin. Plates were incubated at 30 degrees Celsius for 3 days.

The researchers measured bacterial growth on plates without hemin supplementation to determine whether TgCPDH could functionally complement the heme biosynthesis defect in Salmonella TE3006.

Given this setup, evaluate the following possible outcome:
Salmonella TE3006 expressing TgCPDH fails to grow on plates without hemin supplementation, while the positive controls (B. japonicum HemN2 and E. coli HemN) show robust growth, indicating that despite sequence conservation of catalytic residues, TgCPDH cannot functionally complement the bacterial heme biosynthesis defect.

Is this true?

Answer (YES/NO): NO